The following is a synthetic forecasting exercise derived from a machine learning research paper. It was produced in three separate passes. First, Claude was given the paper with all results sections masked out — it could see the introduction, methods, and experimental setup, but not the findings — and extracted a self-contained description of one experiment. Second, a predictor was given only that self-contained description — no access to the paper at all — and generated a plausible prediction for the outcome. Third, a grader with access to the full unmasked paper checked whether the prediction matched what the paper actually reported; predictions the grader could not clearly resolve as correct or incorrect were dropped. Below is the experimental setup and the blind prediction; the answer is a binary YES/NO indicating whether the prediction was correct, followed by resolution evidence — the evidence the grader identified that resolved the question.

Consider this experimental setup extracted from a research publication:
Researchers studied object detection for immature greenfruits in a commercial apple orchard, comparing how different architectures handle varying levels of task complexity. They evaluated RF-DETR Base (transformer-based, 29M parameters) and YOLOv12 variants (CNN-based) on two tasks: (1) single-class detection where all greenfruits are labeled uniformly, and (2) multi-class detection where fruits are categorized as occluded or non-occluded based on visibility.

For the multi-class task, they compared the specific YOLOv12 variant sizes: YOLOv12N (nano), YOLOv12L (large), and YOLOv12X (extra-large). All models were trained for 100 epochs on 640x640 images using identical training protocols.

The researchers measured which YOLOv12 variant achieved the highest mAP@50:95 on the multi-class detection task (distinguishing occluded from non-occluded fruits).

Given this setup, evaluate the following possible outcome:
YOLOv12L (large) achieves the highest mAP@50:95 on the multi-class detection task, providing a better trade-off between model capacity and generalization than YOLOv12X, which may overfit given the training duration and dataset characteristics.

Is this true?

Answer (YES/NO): YES